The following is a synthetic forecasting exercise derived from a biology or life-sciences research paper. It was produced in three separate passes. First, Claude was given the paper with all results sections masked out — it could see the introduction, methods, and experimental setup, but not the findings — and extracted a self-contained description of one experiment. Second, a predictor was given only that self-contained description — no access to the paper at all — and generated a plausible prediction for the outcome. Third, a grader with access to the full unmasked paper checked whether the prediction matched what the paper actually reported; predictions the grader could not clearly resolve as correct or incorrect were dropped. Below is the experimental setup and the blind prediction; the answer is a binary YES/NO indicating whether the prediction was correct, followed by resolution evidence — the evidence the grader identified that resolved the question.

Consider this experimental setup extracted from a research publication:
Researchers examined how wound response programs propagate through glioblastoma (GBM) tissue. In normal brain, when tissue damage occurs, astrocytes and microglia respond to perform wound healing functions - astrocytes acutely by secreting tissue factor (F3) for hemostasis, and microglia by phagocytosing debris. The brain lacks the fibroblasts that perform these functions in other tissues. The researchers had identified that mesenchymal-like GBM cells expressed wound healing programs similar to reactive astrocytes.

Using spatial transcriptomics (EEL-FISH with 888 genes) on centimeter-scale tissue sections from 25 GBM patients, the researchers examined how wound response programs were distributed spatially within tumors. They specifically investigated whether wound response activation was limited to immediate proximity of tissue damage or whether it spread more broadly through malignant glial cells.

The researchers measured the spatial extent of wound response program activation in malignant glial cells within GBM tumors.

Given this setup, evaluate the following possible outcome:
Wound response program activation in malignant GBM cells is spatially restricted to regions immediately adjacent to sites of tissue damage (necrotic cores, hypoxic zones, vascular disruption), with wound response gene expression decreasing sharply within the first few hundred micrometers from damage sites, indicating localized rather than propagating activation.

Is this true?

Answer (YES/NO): NO